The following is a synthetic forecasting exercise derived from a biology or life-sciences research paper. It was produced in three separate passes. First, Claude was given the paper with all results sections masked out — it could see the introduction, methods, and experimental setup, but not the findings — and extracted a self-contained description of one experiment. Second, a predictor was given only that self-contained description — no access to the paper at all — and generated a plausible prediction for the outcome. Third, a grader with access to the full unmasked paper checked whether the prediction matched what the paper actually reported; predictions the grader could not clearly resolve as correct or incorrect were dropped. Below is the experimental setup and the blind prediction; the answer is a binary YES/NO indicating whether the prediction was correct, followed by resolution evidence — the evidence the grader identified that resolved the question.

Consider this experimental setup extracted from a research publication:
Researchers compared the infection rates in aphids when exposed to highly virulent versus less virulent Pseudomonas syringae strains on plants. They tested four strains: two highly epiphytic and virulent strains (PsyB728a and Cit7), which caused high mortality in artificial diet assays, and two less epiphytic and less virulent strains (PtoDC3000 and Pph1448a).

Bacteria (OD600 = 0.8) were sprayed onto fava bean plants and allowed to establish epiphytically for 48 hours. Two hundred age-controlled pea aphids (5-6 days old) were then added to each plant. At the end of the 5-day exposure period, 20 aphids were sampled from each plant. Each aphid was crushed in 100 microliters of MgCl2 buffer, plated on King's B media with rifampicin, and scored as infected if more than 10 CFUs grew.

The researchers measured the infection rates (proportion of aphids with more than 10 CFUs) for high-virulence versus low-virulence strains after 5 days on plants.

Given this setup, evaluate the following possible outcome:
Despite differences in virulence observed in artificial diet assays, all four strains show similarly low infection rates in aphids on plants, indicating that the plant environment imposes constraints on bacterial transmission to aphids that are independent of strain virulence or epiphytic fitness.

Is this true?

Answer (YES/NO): NO